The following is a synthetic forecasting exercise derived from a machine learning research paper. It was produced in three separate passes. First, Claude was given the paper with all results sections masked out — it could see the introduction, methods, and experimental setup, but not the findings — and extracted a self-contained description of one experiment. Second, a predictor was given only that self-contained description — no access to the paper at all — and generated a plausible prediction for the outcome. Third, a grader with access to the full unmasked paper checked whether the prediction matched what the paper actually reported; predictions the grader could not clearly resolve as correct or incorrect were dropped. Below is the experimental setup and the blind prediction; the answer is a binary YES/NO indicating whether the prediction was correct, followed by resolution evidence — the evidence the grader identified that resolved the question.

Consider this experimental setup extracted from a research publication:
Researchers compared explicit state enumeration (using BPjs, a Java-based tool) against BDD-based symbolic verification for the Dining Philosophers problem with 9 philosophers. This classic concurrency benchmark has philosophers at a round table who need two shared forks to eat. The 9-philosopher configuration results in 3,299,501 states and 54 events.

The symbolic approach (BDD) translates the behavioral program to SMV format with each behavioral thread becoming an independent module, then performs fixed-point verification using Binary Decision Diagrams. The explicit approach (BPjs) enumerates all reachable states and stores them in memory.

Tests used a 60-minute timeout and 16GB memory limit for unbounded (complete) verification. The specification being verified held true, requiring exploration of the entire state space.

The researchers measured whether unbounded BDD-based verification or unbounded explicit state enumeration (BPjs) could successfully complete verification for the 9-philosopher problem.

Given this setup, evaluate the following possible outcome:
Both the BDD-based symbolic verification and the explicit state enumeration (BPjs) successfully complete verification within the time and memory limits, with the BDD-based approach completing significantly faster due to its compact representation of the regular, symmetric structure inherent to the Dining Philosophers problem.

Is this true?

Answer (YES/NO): NO